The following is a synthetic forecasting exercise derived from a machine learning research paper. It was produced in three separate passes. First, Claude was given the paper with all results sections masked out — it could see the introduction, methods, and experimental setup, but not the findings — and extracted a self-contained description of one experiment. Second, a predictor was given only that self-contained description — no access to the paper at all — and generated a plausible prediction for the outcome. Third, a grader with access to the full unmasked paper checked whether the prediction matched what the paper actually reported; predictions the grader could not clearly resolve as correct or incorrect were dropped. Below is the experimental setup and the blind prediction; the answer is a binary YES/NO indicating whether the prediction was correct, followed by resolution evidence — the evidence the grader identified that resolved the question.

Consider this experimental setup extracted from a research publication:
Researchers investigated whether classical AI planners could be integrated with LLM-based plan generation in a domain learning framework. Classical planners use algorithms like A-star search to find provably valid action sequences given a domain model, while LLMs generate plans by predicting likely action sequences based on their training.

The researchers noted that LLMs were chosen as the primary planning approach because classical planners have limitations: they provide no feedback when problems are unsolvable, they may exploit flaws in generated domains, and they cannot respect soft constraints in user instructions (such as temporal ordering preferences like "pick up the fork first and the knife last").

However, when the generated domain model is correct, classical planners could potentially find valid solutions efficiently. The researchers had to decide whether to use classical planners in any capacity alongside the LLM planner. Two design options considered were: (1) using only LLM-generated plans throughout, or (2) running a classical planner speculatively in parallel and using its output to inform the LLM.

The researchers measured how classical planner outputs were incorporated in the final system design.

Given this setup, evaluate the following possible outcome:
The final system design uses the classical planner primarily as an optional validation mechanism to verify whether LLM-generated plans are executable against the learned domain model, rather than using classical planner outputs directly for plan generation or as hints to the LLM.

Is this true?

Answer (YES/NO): NO